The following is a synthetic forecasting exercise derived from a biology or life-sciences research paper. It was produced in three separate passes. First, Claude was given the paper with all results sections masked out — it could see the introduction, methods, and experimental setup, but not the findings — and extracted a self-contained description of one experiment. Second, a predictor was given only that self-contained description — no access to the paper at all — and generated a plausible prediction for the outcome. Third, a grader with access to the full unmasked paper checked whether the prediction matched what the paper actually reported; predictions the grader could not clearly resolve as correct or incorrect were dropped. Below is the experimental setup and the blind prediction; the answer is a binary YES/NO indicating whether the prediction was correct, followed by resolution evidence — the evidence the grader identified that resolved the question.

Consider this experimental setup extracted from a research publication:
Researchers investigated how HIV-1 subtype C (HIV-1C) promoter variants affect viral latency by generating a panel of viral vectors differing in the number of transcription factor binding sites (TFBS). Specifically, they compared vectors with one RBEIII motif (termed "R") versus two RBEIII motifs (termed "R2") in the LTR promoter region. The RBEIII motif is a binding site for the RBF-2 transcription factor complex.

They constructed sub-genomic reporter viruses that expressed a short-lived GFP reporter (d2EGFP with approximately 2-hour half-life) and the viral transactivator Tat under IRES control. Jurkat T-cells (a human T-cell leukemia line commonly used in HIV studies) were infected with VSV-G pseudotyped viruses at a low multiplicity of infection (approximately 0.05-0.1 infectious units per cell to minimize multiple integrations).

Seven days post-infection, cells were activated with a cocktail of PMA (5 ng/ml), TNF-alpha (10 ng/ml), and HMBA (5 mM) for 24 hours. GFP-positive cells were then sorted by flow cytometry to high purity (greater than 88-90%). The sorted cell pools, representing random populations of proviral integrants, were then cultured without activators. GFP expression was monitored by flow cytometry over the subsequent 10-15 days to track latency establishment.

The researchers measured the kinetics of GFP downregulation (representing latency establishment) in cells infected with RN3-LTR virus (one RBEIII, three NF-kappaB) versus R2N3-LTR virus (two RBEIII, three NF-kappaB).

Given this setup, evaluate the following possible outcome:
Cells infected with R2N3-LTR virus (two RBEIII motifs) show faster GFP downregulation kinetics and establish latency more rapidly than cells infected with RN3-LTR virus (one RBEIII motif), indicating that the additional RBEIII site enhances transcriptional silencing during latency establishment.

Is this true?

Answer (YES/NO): YES